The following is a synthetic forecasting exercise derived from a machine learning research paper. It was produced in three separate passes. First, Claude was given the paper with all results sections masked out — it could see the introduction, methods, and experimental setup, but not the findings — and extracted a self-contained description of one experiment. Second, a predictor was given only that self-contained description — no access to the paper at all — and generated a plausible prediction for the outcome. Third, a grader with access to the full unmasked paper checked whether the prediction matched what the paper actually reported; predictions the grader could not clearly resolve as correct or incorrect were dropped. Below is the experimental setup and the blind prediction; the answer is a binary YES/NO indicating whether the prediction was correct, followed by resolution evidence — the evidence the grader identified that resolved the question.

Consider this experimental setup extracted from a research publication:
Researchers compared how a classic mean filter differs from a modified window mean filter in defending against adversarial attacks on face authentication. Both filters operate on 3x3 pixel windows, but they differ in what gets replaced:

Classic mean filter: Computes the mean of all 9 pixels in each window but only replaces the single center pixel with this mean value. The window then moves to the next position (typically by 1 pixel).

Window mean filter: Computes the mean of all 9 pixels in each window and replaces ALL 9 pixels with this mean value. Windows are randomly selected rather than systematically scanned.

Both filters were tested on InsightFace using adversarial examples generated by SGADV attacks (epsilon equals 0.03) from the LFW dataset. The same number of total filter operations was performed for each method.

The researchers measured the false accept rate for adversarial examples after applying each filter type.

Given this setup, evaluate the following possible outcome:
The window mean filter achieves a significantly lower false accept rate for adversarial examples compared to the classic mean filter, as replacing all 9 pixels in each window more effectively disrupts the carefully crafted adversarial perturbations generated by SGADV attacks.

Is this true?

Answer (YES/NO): YES